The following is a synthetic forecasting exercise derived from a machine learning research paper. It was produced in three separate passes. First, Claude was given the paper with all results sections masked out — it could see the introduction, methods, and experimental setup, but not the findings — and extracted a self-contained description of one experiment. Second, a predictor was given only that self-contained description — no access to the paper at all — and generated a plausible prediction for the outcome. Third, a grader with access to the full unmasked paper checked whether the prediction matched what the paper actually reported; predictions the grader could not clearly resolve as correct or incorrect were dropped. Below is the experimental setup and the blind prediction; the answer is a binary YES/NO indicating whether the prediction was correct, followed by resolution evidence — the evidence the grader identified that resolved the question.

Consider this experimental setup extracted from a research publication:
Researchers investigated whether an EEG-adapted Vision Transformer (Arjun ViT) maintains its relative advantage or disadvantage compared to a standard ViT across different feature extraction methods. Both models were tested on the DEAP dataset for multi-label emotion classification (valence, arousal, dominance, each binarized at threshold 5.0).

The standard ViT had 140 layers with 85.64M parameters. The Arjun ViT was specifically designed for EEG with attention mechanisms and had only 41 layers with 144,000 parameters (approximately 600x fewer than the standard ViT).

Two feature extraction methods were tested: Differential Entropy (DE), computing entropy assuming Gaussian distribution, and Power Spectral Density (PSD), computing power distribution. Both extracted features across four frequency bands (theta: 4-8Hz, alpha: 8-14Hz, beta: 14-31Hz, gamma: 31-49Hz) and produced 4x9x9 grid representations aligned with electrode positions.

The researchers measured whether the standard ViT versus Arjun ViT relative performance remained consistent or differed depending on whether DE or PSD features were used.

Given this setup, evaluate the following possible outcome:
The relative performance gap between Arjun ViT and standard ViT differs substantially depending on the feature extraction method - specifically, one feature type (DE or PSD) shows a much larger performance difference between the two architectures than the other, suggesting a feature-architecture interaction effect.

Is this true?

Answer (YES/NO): YES